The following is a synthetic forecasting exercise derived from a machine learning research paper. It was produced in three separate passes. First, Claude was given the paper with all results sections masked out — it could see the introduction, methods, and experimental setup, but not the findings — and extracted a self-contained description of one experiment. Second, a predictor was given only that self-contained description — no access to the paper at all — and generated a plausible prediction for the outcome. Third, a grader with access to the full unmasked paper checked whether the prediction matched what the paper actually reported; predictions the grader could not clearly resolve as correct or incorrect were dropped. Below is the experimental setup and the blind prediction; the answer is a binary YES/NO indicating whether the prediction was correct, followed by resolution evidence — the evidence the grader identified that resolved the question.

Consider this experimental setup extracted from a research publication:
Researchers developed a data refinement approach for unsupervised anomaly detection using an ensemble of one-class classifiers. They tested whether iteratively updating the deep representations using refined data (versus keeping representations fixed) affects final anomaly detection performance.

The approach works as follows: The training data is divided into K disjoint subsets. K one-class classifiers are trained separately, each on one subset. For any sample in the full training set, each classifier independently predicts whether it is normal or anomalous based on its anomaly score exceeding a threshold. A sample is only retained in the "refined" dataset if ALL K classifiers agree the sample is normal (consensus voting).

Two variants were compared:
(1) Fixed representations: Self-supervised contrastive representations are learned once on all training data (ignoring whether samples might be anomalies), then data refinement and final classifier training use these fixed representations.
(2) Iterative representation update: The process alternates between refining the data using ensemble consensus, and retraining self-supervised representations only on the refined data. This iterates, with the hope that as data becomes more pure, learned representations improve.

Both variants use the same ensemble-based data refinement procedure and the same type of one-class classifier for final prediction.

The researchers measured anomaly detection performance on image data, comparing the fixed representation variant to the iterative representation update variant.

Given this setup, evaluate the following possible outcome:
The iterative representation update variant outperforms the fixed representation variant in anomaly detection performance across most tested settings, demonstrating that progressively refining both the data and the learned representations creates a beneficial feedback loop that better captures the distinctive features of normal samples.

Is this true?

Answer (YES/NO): YES